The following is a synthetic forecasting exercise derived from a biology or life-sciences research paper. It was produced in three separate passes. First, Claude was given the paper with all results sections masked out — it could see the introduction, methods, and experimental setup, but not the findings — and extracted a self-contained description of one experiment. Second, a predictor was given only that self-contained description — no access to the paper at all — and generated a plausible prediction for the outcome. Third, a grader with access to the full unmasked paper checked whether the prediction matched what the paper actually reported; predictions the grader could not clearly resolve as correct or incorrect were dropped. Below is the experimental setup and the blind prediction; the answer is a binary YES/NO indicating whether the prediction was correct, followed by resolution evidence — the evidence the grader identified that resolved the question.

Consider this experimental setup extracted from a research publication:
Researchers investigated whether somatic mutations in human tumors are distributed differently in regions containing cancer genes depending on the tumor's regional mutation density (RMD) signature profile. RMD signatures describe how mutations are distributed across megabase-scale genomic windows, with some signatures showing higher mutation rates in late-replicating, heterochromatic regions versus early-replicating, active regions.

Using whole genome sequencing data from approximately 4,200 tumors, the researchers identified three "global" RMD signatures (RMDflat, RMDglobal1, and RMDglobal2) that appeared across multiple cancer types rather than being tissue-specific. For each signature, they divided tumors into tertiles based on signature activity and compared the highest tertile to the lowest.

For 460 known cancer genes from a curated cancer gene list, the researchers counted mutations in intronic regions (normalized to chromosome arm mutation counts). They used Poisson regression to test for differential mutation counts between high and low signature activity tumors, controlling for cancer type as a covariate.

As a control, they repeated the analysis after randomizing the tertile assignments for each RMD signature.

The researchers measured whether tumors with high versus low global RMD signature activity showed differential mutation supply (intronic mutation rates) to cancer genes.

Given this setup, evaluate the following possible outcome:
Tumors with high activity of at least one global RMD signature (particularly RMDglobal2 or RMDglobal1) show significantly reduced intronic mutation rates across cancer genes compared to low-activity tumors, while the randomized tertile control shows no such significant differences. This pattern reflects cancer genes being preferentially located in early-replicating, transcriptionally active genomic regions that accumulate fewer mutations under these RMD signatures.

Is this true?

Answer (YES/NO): NO